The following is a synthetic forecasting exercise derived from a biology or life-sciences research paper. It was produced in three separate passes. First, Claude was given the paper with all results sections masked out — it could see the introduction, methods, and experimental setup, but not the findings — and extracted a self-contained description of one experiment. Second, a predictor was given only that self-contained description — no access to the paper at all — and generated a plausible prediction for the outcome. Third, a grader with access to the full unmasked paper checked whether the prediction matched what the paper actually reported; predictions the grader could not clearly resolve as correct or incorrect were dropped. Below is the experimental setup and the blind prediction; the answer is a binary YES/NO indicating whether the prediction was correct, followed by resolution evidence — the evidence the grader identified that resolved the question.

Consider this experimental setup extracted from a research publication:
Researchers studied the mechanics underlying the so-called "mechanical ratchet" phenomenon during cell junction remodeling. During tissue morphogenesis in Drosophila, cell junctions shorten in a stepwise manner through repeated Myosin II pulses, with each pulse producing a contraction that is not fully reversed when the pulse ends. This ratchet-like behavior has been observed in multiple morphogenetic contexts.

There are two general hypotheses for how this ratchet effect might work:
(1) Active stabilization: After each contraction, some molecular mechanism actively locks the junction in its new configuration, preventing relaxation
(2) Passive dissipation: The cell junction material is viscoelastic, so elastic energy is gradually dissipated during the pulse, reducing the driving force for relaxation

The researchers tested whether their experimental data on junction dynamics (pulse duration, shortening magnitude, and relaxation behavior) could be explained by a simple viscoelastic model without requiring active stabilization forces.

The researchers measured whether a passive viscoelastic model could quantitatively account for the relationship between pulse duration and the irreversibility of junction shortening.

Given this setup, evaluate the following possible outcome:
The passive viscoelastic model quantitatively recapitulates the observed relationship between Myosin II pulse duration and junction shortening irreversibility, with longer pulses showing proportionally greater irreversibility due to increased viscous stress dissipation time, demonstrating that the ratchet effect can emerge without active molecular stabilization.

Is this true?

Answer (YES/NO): YES